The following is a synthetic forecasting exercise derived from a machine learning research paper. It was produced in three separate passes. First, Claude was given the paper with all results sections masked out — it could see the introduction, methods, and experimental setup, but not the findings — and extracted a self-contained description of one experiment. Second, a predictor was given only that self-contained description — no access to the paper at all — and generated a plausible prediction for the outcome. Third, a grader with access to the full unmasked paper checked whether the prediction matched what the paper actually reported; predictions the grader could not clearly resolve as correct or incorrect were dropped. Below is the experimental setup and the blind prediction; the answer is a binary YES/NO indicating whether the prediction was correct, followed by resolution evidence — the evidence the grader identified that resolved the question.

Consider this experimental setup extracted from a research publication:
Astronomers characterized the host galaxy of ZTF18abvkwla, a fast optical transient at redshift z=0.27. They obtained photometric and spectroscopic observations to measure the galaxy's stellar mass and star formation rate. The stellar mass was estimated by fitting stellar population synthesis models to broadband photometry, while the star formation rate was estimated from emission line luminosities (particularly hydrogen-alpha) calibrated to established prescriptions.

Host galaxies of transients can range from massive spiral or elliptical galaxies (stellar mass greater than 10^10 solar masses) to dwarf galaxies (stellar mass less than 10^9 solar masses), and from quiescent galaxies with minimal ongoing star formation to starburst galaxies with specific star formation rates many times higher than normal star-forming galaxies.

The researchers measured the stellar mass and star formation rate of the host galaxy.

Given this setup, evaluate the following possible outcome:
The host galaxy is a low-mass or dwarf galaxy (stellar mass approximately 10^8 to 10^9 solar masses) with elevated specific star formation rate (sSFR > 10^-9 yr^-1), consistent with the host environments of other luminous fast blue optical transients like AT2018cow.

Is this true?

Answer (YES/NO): NO